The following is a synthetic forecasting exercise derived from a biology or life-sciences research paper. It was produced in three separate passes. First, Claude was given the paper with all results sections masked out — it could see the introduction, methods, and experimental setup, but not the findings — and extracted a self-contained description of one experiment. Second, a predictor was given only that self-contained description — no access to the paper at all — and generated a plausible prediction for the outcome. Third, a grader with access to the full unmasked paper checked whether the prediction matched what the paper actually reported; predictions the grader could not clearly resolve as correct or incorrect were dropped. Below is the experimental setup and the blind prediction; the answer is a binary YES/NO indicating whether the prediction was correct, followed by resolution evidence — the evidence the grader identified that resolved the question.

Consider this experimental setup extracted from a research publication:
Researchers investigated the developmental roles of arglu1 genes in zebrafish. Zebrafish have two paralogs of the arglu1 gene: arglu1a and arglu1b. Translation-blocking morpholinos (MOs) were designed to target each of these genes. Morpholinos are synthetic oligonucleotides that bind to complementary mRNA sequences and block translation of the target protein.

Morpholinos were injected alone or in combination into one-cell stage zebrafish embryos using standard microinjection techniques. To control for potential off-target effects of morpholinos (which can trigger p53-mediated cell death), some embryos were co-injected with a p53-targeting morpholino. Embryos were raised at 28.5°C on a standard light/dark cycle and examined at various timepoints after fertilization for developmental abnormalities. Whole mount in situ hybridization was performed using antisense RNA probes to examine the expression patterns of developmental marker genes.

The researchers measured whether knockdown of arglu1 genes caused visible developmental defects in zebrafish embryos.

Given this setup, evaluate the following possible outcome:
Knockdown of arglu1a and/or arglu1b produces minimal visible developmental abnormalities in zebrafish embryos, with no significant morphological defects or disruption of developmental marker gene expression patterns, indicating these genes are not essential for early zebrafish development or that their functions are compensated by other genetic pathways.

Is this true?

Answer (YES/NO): NO